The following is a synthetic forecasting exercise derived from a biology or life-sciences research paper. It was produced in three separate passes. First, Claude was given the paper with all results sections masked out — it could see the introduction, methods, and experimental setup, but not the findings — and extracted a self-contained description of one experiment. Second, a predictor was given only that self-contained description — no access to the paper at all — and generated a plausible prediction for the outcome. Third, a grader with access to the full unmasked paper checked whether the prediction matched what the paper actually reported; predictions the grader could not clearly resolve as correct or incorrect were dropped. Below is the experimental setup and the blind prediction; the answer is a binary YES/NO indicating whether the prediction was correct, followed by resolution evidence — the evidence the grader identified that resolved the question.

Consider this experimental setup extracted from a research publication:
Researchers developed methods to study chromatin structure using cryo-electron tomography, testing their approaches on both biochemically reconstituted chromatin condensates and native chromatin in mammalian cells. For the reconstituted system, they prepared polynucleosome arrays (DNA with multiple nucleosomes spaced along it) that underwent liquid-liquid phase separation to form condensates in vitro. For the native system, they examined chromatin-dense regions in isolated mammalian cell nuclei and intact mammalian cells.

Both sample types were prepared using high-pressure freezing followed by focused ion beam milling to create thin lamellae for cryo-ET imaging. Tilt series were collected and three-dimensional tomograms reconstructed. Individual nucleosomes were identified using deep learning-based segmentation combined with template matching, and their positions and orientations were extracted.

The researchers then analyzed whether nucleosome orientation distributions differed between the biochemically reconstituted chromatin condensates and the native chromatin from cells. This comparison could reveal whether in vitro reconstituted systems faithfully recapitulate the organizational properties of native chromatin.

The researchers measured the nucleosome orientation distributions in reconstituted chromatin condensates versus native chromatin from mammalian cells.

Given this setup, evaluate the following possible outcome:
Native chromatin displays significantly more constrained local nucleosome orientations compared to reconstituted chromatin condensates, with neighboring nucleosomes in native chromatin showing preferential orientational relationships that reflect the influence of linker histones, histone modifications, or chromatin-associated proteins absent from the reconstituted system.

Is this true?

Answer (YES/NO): NO